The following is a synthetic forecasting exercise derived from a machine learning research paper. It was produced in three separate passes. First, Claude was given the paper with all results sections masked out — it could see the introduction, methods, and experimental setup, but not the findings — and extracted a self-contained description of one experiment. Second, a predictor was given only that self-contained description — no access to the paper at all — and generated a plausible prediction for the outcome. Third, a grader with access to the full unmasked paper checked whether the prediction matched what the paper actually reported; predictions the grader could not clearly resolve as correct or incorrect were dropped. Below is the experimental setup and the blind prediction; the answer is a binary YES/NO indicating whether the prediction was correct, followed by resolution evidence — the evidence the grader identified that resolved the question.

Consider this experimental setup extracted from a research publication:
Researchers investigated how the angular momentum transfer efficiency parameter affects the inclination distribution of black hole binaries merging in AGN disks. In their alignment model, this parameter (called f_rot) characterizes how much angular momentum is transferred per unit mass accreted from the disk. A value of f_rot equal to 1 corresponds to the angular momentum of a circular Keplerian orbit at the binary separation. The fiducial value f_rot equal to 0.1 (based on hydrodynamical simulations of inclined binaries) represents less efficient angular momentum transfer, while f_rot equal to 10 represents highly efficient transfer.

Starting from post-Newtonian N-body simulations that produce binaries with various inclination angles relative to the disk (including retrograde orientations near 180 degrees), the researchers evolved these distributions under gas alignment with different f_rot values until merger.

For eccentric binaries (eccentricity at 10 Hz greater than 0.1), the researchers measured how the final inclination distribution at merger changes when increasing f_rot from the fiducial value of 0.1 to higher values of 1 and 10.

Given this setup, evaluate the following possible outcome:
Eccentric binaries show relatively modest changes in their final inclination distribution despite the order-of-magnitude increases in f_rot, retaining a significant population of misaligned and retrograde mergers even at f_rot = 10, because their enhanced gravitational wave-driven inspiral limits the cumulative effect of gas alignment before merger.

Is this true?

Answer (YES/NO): NO